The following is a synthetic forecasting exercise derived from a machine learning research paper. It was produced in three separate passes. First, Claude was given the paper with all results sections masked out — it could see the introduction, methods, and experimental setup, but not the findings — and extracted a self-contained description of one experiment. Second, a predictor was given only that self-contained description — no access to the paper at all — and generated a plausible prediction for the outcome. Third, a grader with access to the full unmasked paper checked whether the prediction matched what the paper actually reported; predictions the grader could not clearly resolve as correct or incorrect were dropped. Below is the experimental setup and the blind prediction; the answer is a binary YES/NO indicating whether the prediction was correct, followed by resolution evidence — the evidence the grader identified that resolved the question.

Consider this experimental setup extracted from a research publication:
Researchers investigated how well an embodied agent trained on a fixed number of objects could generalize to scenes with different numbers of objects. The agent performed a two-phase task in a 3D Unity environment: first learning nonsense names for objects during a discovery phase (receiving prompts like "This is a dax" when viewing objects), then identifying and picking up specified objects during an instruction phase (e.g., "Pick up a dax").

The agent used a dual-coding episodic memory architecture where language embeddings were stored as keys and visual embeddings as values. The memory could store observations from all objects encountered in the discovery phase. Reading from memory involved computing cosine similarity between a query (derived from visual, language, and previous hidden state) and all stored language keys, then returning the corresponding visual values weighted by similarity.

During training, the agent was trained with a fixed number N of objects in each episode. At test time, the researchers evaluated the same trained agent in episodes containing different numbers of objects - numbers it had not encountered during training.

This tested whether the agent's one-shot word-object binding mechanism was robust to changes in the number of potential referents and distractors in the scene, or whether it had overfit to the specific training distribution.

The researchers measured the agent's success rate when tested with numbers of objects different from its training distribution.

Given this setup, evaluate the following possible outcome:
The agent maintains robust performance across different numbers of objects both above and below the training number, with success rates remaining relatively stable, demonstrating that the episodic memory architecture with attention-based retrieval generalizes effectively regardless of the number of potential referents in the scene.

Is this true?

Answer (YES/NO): NO